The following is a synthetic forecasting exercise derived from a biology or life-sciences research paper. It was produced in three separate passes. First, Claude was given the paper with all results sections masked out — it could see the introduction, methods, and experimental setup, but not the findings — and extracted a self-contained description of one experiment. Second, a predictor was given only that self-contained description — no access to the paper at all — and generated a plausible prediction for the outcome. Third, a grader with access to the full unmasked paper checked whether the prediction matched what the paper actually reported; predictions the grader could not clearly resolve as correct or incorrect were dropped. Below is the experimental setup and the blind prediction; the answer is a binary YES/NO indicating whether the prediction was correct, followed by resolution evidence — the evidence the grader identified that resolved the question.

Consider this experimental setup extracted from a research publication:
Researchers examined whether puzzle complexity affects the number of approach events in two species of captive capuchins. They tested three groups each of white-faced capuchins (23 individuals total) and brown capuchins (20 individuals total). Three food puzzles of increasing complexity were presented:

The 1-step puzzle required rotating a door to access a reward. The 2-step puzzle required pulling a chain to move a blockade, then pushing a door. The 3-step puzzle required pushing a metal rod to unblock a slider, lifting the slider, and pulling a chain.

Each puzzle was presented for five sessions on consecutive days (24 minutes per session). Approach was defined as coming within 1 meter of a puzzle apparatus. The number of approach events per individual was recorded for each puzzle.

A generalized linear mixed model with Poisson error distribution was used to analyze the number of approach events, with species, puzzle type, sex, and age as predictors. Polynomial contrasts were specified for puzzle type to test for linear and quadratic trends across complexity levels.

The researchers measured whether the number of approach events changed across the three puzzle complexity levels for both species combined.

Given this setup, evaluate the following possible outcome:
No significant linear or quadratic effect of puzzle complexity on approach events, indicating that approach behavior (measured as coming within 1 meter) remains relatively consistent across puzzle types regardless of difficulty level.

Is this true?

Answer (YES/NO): NO